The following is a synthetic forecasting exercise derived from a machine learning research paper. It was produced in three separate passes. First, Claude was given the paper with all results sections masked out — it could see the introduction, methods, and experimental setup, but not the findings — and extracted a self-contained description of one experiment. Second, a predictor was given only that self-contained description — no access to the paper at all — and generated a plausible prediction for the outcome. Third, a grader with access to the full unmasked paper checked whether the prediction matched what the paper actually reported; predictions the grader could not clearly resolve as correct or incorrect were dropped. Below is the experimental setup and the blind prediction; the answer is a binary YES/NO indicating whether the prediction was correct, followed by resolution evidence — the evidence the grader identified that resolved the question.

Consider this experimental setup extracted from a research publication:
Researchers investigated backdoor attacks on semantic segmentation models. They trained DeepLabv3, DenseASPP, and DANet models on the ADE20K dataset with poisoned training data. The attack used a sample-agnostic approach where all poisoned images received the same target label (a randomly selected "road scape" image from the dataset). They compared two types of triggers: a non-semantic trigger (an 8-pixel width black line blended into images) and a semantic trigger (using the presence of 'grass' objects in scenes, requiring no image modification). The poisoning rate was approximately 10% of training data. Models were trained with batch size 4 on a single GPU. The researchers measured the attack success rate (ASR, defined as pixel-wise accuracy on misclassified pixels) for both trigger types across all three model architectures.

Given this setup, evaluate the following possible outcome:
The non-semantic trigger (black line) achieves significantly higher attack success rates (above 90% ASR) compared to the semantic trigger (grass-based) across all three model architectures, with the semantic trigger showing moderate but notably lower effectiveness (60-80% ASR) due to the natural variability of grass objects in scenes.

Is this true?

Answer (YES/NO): YES